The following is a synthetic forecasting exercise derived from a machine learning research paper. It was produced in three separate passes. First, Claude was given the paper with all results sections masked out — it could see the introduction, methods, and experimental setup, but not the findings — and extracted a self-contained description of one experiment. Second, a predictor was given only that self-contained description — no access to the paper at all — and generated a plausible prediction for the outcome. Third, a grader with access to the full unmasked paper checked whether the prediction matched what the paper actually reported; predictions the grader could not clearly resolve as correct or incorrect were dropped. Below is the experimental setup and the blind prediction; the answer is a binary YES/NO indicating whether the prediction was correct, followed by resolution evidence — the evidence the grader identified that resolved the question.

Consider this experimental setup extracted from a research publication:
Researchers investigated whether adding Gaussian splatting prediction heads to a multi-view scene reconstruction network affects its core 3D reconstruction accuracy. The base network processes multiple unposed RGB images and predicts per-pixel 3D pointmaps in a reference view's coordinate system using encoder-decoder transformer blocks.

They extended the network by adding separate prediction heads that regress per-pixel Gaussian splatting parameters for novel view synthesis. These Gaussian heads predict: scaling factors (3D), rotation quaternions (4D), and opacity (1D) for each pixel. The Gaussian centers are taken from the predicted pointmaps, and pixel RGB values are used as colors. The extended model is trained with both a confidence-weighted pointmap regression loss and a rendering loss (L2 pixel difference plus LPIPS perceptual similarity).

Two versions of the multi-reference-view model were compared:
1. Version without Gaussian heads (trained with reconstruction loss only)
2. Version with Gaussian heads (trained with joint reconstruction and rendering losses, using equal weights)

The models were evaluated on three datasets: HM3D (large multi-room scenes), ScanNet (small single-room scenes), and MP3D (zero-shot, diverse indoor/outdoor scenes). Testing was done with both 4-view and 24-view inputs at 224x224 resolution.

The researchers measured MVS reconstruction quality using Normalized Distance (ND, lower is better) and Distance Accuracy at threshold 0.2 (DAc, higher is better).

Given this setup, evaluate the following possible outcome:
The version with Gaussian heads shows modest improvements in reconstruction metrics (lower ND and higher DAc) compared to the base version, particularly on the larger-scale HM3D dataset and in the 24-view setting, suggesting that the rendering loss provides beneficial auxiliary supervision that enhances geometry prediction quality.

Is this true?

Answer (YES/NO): NO